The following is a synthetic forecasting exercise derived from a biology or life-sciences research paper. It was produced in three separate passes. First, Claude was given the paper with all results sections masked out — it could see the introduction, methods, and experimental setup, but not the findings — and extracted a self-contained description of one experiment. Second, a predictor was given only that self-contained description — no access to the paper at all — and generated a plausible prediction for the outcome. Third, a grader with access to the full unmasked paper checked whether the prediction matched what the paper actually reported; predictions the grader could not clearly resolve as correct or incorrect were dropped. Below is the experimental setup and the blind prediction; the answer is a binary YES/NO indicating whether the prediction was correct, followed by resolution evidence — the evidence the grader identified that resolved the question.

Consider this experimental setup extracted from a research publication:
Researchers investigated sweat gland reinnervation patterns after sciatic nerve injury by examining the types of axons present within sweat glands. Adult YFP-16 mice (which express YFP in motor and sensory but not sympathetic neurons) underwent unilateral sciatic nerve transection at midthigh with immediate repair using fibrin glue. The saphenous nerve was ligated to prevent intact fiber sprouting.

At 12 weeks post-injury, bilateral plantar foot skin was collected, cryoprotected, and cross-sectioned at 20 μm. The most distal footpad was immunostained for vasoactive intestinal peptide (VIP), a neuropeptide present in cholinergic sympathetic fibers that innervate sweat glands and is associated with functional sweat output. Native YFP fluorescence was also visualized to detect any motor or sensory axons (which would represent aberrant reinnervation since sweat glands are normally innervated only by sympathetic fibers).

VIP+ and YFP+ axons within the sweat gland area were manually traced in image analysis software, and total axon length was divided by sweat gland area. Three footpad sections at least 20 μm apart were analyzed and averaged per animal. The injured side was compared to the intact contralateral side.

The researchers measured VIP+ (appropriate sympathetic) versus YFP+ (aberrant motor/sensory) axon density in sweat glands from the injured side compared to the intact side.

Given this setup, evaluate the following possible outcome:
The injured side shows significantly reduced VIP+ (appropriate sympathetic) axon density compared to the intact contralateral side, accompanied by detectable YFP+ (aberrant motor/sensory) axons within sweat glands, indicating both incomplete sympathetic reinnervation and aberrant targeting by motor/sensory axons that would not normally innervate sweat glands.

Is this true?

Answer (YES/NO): YES